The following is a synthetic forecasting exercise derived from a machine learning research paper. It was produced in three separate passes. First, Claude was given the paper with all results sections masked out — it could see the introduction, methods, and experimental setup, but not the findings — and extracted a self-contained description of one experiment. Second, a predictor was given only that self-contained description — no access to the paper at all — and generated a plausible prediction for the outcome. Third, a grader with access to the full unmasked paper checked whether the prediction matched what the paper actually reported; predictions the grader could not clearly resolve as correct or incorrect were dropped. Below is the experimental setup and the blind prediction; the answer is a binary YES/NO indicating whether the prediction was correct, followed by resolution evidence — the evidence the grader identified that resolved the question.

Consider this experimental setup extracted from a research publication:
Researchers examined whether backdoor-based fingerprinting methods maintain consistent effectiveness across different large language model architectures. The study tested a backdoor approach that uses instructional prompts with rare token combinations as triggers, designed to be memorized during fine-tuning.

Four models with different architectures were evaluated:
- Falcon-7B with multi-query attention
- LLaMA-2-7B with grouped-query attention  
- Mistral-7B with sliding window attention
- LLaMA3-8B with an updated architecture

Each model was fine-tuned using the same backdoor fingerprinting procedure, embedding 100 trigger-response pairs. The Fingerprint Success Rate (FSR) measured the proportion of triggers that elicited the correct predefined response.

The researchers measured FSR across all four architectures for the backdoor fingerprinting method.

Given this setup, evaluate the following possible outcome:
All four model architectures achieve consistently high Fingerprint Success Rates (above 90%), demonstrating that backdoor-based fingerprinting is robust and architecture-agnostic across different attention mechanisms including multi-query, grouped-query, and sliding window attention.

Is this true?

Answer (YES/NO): YES